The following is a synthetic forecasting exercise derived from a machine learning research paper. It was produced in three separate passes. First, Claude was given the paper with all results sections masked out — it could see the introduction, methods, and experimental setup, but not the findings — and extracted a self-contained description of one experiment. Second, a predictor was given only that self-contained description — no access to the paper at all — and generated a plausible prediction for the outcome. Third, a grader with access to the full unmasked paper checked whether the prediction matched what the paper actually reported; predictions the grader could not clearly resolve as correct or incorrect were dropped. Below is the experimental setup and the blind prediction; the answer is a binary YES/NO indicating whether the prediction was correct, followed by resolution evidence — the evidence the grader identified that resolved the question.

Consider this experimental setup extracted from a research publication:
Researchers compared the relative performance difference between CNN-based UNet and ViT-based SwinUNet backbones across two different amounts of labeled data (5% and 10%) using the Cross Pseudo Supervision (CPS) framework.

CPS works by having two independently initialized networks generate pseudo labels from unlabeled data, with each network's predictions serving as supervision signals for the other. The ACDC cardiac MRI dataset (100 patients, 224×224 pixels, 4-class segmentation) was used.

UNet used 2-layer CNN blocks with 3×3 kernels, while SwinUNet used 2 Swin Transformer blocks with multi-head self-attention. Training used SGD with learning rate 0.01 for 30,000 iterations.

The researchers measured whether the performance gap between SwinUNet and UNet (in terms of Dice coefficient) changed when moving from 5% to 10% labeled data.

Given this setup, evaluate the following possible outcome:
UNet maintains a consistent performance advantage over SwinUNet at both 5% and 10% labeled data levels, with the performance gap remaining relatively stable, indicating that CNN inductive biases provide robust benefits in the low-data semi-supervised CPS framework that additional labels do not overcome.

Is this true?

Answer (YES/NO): NO